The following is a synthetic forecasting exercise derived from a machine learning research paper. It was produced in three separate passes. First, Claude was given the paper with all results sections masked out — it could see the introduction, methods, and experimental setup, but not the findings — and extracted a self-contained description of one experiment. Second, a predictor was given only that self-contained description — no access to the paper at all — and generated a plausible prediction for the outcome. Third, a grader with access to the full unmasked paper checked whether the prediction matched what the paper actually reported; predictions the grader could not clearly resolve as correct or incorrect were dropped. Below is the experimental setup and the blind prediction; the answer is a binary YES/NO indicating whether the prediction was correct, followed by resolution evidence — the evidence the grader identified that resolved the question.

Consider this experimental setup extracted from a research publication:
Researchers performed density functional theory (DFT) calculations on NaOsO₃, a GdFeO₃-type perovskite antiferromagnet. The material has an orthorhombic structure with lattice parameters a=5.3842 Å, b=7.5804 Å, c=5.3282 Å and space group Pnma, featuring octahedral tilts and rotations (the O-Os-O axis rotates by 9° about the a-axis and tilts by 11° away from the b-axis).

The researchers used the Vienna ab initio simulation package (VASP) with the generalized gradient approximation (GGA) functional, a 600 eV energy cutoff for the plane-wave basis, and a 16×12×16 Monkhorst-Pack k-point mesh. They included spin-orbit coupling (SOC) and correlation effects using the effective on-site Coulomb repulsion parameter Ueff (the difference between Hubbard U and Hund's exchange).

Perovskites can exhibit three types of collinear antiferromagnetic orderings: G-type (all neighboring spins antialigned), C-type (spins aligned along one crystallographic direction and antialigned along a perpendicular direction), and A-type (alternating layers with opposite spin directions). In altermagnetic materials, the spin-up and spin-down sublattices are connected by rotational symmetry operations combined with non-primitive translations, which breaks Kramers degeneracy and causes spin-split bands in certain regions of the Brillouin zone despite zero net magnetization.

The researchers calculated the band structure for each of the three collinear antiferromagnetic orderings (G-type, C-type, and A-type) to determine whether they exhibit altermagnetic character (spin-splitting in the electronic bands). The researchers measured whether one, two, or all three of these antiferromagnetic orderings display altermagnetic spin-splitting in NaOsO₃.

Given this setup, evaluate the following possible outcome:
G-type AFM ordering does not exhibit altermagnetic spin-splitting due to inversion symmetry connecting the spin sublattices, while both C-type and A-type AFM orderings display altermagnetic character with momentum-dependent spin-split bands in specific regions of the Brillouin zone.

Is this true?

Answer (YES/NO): NO